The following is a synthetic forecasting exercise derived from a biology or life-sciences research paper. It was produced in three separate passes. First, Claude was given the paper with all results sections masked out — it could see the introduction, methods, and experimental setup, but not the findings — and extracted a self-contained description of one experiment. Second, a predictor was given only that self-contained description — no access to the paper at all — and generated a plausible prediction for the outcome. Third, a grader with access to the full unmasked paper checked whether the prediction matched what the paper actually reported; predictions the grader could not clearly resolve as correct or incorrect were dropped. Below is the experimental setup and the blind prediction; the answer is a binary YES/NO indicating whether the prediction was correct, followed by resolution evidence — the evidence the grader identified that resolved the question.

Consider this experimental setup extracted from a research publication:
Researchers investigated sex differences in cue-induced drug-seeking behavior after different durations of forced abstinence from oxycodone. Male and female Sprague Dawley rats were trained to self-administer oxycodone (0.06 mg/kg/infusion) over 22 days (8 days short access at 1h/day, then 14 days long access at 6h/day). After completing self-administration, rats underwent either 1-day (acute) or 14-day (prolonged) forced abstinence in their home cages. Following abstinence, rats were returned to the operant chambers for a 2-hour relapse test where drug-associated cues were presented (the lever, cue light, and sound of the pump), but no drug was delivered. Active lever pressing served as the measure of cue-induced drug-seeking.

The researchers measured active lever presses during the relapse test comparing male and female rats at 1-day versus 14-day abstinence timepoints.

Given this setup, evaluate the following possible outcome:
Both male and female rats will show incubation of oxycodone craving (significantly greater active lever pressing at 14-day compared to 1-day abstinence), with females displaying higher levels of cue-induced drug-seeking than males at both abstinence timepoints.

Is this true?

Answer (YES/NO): NO